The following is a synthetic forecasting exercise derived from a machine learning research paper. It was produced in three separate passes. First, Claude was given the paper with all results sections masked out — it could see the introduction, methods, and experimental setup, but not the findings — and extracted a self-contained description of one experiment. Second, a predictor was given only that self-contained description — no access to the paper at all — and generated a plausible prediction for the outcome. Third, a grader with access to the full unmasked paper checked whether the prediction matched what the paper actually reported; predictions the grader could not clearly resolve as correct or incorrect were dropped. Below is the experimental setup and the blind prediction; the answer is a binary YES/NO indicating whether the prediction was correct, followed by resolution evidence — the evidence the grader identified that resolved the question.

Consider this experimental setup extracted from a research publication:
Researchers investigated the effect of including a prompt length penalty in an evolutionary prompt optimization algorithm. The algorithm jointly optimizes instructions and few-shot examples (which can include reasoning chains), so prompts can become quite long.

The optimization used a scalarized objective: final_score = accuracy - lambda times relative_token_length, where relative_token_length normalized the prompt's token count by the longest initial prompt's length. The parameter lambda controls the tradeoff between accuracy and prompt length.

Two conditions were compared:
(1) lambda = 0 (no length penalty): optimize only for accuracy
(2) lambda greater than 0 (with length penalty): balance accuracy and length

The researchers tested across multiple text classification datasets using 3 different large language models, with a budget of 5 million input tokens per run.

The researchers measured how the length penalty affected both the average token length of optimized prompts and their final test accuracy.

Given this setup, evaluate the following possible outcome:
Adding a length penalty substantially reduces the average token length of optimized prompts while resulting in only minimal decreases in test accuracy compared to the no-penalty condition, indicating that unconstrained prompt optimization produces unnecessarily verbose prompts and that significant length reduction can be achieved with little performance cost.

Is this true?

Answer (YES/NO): NO